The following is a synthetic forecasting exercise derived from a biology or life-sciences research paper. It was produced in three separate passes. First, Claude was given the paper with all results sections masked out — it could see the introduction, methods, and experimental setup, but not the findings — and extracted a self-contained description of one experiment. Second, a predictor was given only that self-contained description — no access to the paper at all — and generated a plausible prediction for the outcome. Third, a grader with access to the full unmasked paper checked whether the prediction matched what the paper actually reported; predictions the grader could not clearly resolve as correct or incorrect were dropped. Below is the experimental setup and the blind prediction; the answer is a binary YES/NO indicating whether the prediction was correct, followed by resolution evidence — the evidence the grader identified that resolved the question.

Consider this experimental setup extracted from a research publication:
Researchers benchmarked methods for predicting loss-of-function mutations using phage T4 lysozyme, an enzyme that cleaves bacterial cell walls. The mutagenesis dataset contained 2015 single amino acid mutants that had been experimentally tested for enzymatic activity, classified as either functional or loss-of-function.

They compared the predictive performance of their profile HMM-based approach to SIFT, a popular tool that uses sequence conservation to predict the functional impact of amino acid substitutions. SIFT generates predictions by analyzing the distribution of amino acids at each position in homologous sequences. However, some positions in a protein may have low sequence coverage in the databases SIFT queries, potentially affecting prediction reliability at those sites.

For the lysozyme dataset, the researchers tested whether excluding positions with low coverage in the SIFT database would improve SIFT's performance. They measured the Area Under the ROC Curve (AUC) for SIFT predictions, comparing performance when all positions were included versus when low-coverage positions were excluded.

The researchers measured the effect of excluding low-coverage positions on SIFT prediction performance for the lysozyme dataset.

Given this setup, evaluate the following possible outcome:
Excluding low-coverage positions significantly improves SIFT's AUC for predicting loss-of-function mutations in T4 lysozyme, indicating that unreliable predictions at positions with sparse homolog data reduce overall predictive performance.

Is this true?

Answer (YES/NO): NO